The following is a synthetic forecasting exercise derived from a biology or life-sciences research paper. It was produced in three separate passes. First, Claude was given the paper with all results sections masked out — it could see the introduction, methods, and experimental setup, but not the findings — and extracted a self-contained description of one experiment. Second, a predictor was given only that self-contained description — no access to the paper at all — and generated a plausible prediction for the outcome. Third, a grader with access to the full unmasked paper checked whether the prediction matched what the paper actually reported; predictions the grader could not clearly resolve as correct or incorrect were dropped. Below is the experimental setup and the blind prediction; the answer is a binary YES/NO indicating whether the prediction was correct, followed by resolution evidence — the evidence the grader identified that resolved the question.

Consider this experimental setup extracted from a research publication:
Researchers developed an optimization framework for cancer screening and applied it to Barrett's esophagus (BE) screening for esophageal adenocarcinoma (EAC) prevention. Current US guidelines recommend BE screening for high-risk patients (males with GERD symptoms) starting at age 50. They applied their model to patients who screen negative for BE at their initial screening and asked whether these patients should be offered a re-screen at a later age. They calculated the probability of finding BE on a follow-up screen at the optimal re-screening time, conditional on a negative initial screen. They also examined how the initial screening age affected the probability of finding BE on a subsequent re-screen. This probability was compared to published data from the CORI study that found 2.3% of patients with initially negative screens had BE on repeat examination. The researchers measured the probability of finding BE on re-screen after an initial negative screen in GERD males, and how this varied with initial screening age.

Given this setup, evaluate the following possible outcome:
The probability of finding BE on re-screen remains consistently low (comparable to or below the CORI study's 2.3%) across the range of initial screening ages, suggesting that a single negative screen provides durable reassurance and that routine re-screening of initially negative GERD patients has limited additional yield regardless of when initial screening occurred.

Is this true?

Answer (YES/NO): NO